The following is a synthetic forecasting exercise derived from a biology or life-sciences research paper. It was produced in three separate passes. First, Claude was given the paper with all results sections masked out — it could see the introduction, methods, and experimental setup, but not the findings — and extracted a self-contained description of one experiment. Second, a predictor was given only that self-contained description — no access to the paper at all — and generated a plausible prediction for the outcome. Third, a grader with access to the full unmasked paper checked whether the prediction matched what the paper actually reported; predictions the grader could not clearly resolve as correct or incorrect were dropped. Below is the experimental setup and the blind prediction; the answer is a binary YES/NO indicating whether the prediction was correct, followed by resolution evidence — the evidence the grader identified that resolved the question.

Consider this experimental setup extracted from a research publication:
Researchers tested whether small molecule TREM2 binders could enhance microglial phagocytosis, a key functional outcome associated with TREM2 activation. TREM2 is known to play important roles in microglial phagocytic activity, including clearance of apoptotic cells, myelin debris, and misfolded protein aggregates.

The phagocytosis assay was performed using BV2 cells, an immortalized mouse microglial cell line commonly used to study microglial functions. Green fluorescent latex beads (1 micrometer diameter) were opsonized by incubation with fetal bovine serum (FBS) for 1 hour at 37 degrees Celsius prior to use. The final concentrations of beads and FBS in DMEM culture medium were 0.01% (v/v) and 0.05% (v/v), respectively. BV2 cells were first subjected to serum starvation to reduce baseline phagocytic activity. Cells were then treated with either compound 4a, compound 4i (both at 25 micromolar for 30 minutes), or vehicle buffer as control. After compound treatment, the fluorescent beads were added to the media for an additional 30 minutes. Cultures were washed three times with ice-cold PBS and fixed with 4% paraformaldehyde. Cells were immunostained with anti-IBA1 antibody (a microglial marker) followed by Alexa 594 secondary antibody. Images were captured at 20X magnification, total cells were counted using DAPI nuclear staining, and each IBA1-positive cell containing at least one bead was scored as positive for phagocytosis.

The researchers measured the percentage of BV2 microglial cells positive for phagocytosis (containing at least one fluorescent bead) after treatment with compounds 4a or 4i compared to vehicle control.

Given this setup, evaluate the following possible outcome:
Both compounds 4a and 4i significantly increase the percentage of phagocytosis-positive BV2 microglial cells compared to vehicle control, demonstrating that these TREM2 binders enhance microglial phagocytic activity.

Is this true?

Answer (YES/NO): YES